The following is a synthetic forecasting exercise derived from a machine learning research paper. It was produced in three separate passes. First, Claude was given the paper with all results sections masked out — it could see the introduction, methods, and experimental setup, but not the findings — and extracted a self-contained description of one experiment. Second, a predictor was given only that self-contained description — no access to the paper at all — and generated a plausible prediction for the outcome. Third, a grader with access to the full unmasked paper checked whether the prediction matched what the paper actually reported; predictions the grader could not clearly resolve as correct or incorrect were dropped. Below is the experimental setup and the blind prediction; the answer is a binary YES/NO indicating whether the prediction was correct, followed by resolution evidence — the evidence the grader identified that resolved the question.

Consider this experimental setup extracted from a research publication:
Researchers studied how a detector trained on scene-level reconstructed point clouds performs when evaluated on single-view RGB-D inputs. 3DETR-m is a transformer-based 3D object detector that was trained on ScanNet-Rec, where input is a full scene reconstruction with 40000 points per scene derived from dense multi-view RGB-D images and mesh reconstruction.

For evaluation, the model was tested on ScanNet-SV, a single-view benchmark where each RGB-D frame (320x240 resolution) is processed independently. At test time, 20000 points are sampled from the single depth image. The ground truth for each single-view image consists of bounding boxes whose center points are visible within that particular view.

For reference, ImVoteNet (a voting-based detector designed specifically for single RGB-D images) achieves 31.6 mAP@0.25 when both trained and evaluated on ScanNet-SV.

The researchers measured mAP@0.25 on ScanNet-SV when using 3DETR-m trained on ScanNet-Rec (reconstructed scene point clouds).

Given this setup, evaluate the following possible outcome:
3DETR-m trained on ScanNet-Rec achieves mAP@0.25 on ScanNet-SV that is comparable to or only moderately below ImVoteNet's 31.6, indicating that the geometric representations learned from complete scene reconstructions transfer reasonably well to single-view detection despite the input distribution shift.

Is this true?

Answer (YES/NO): NO